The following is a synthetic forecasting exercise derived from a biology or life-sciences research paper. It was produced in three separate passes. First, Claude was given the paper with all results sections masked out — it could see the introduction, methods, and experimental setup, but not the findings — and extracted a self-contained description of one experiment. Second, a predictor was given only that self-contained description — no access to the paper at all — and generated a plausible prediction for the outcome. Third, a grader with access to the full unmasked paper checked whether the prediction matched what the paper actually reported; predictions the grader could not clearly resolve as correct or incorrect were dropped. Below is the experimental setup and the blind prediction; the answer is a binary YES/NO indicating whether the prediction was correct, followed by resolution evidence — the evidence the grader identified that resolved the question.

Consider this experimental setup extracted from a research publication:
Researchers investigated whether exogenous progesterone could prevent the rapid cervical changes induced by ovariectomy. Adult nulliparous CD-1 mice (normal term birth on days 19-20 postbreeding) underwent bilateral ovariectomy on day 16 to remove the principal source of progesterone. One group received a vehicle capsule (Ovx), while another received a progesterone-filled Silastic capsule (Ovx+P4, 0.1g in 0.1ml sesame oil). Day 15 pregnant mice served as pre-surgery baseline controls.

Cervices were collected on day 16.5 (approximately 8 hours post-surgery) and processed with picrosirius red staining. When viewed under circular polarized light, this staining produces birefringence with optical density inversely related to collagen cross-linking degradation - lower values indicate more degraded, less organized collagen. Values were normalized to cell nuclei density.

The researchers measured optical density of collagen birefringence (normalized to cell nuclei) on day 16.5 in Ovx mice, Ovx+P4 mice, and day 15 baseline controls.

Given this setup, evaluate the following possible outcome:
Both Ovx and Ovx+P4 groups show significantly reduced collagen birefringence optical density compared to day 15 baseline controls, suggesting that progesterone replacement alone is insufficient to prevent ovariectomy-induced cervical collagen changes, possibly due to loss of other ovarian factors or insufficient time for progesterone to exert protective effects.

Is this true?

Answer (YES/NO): NO